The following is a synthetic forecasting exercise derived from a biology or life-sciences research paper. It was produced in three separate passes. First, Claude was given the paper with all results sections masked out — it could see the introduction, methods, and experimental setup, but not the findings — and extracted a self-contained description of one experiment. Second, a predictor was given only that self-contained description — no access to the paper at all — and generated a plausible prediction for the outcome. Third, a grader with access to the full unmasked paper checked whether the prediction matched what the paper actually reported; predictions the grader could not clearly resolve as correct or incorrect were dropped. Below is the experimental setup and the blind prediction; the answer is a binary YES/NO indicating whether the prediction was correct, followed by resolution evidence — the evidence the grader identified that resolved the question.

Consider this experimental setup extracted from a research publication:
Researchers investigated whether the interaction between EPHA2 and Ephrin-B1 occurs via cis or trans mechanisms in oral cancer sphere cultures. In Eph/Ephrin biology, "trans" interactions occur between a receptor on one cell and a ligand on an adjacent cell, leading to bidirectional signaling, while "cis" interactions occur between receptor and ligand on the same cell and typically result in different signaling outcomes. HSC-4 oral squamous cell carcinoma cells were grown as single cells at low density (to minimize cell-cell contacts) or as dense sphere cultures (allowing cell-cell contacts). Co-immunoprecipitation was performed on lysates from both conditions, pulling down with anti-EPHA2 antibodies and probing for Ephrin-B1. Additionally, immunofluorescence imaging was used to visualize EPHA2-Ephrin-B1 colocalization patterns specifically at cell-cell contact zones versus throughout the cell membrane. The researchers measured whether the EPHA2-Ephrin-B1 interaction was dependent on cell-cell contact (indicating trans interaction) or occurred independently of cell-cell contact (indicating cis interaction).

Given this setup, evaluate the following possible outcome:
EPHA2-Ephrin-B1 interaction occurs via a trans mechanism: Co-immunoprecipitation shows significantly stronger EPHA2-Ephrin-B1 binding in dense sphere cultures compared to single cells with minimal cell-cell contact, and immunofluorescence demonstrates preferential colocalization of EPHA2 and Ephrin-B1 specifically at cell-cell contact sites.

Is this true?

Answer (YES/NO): NO